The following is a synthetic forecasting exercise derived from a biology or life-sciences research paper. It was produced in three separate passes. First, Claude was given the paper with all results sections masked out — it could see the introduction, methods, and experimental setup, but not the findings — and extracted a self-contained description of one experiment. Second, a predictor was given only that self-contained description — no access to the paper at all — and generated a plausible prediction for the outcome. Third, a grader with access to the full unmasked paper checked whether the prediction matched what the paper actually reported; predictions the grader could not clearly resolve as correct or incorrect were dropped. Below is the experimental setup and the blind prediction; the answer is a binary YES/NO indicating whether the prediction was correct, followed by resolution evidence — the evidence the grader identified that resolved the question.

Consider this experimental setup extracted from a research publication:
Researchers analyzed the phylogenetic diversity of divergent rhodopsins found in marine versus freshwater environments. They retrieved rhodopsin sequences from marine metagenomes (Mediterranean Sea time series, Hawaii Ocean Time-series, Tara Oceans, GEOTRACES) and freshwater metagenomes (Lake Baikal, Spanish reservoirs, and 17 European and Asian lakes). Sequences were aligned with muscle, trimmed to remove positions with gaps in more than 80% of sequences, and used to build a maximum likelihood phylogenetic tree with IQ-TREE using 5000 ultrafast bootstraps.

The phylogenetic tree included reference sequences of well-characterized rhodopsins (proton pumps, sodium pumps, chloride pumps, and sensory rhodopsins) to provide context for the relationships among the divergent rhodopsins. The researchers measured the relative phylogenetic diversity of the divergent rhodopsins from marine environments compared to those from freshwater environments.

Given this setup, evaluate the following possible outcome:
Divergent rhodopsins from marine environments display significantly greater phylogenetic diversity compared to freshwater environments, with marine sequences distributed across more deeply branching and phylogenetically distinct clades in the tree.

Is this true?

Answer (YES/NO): NO